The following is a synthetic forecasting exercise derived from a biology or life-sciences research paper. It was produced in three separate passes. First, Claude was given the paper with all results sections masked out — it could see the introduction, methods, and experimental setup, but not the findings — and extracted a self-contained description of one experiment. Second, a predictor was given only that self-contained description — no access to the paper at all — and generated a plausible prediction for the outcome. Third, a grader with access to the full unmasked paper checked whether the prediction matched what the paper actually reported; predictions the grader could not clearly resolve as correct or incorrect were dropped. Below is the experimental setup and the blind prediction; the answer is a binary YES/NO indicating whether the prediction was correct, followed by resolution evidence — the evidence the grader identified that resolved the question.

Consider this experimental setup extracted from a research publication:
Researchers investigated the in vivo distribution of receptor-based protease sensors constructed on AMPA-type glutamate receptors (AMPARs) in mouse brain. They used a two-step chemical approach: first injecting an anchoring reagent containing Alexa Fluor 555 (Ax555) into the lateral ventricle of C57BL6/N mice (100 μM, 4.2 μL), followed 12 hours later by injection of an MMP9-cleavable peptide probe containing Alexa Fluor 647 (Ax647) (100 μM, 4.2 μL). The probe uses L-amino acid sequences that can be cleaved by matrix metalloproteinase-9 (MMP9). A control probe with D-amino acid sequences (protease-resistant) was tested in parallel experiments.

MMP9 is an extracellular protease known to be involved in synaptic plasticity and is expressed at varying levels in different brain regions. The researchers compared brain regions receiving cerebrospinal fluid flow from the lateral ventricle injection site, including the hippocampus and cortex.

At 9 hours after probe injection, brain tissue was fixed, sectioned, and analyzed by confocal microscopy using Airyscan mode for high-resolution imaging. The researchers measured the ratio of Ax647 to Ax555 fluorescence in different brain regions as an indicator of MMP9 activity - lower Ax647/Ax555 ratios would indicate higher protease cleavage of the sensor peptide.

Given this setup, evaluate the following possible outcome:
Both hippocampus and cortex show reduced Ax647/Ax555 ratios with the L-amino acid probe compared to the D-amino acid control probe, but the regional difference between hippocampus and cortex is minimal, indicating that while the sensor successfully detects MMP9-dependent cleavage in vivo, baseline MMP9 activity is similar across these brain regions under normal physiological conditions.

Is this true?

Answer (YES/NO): NO